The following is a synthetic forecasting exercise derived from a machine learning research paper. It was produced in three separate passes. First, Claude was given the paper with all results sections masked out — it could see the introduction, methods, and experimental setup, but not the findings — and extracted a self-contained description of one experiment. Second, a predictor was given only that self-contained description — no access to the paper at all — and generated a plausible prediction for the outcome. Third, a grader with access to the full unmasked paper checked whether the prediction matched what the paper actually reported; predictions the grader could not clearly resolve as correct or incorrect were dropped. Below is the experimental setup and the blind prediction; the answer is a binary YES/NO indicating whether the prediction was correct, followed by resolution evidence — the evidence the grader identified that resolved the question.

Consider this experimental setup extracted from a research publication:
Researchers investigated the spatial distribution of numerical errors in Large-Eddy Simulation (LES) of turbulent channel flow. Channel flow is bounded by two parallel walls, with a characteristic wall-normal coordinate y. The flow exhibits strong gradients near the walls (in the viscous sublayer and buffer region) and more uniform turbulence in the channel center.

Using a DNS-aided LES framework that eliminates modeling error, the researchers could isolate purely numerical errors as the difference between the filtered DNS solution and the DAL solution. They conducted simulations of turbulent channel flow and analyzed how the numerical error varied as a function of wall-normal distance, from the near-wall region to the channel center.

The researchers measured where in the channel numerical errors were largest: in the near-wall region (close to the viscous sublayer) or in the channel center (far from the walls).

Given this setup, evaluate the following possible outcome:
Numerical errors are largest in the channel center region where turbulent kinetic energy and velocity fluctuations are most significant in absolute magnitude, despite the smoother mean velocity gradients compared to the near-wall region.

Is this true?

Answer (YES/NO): NO